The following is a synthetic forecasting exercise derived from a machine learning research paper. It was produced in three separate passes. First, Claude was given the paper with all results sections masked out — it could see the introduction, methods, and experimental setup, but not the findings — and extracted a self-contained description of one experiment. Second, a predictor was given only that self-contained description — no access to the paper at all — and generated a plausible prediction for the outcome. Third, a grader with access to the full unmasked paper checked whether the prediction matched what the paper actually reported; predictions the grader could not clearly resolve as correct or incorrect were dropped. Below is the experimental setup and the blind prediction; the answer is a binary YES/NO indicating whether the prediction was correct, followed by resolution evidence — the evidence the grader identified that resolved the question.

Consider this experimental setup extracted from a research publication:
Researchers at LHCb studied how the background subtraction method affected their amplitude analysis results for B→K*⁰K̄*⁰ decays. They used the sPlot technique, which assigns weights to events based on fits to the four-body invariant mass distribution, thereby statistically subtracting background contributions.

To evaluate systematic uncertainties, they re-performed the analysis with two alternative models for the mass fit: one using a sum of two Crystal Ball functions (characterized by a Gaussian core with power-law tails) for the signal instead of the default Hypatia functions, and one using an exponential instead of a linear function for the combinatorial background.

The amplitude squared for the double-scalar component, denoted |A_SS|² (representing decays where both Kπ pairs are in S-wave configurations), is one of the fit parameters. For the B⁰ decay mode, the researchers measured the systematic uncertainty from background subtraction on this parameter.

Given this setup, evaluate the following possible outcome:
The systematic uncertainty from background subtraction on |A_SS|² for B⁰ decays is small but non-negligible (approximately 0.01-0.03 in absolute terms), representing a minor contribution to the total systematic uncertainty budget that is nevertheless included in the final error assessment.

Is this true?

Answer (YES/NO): NO